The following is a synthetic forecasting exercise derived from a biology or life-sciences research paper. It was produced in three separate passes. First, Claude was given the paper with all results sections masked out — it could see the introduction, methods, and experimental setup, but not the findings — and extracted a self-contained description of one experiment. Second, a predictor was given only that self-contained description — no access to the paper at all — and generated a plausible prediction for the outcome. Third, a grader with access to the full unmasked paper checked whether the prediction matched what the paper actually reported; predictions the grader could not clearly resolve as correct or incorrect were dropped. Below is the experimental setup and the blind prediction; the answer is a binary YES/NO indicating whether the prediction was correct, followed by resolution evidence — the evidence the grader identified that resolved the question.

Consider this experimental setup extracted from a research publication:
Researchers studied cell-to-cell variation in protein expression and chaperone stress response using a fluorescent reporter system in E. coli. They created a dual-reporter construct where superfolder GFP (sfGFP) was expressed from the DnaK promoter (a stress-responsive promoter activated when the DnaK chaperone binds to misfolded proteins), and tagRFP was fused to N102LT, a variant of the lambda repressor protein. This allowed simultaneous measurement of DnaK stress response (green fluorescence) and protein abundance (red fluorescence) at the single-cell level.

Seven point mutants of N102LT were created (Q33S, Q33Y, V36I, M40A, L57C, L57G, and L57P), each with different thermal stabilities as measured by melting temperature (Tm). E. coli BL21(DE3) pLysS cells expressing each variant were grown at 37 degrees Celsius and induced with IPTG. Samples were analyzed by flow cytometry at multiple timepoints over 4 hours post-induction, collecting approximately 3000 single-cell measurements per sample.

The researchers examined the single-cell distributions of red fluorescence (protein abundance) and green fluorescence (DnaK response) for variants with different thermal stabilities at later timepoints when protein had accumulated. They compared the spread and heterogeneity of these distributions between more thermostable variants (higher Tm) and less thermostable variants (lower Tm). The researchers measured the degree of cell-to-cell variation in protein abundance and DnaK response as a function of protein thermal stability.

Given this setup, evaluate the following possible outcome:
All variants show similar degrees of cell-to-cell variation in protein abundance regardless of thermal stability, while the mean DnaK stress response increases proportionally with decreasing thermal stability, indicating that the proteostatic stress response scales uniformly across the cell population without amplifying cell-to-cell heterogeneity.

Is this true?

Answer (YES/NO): NO